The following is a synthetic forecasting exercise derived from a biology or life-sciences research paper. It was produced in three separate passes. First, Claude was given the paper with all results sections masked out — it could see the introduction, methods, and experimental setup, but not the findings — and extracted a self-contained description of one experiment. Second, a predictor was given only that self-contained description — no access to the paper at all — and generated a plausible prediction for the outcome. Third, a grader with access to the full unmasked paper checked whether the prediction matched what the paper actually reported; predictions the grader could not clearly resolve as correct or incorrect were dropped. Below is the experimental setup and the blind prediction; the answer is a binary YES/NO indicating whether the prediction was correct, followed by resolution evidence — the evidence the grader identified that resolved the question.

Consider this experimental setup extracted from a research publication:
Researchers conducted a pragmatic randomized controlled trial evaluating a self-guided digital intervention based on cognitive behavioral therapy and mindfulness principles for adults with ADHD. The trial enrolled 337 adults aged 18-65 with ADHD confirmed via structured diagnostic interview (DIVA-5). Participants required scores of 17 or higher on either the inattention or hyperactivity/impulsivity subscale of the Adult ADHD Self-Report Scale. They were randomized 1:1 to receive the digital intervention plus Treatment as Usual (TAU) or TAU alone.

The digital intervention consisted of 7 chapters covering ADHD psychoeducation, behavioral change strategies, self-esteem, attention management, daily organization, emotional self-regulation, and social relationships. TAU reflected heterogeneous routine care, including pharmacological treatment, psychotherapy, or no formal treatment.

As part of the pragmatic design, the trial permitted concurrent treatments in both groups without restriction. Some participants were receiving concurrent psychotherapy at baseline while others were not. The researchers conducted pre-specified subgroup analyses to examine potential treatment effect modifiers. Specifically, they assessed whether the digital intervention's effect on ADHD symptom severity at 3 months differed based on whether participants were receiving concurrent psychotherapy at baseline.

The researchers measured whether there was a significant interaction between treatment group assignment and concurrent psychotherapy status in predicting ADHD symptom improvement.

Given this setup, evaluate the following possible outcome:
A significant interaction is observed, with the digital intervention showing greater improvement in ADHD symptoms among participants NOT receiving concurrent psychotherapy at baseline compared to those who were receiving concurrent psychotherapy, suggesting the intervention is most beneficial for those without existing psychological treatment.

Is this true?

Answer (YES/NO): NO